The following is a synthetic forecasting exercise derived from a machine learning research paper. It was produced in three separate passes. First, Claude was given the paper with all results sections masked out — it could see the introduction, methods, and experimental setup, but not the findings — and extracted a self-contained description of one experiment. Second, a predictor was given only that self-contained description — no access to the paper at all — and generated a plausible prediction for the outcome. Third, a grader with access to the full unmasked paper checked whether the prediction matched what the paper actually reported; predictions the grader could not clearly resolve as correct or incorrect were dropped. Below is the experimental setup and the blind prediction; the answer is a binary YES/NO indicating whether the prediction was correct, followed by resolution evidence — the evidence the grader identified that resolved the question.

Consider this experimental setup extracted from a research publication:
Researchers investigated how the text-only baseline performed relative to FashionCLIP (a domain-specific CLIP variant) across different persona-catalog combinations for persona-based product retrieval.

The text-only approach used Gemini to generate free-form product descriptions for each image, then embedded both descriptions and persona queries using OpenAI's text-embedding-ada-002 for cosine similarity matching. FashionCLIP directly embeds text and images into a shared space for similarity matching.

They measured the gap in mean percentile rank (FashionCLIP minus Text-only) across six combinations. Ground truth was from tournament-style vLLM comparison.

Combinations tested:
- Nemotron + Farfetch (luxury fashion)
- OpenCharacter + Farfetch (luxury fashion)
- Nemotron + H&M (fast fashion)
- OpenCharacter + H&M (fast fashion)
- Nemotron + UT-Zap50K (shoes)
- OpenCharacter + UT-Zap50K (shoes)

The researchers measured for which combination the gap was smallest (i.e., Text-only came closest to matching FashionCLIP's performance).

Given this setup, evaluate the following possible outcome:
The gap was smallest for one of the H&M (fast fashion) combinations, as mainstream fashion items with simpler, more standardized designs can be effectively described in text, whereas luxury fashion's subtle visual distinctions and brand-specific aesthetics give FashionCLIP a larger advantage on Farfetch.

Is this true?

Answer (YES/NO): NO